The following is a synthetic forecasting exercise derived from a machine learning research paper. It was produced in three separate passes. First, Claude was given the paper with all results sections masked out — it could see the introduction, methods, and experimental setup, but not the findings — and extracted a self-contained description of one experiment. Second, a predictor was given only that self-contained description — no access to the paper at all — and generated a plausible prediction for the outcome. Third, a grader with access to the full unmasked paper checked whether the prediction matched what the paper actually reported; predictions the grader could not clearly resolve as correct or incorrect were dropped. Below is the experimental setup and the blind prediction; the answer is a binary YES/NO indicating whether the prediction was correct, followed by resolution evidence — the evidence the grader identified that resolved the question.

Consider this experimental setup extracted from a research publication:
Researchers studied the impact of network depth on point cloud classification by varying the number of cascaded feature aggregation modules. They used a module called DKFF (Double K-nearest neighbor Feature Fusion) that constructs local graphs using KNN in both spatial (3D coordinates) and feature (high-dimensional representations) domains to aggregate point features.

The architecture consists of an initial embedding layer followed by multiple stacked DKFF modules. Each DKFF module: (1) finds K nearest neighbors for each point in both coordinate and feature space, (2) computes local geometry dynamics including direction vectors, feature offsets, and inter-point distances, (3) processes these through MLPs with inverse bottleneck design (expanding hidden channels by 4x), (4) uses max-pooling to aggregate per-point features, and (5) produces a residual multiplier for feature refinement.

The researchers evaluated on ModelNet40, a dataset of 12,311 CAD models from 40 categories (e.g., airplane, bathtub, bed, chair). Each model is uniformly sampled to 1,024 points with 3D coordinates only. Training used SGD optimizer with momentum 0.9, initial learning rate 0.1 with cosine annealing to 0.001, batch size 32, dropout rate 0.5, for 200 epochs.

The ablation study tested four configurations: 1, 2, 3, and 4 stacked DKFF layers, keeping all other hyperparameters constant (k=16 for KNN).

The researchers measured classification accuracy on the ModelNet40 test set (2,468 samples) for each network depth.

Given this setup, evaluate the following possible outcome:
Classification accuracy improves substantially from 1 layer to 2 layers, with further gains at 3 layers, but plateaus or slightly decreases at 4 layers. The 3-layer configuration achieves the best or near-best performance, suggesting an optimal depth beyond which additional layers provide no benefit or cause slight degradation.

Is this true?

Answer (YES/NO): NO